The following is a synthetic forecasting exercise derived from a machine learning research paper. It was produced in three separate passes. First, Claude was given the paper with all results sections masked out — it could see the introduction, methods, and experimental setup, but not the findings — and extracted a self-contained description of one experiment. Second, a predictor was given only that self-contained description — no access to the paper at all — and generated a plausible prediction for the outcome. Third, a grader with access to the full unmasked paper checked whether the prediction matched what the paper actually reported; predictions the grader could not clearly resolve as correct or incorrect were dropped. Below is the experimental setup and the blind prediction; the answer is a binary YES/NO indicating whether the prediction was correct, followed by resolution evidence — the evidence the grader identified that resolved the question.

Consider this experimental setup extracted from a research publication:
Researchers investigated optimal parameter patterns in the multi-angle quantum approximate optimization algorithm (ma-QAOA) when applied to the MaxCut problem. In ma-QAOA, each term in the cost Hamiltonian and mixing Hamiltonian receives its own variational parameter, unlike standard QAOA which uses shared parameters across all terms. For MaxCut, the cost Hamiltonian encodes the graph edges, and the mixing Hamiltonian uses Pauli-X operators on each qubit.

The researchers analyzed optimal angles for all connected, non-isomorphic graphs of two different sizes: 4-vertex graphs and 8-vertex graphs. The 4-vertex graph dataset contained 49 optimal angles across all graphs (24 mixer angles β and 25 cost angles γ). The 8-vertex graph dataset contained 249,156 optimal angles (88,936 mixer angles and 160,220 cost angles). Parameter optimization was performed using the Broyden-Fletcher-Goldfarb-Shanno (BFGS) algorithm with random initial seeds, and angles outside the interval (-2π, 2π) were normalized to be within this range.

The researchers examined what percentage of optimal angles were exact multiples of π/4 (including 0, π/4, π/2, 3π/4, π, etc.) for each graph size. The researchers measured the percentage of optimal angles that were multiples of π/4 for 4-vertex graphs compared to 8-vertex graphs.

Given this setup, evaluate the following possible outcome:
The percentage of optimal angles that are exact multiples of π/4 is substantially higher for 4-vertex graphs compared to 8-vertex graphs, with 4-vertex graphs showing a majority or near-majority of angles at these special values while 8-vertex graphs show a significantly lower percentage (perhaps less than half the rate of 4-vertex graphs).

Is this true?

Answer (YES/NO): NO